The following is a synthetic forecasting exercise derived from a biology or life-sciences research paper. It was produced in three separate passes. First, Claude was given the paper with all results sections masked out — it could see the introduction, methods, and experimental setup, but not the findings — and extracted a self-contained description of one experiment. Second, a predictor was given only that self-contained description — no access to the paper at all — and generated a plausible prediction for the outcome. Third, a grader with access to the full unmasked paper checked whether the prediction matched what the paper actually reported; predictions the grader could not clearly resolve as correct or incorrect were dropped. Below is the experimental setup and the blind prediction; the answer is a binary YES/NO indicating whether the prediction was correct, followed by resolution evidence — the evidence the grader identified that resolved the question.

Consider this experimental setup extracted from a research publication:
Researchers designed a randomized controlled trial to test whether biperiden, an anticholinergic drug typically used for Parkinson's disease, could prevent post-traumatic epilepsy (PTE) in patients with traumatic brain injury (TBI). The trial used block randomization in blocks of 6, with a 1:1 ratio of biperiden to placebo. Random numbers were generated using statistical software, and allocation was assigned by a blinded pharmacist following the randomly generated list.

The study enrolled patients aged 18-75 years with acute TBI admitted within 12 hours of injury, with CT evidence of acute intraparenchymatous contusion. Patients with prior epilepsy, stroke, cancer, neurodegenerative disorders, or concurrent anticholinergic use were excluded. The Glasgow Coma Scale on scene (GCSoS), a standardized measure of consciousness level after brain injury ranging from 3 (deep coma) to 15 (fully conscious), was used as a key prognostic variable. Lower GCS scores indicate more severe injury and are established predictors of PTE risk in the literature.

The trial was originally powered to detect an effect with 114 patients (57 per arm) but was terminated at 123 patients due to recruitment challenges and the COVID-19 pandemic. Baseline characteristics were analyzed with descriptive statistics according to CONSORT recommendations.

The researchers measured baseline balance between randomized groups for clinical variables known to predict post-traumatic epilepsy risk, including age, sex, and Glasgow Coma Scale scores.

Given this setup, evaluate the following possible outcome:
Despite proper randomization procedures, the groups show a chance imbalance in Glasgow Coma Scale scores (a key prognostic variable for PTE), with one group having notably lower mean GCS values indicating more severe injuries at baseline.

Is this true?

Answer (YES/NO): YES